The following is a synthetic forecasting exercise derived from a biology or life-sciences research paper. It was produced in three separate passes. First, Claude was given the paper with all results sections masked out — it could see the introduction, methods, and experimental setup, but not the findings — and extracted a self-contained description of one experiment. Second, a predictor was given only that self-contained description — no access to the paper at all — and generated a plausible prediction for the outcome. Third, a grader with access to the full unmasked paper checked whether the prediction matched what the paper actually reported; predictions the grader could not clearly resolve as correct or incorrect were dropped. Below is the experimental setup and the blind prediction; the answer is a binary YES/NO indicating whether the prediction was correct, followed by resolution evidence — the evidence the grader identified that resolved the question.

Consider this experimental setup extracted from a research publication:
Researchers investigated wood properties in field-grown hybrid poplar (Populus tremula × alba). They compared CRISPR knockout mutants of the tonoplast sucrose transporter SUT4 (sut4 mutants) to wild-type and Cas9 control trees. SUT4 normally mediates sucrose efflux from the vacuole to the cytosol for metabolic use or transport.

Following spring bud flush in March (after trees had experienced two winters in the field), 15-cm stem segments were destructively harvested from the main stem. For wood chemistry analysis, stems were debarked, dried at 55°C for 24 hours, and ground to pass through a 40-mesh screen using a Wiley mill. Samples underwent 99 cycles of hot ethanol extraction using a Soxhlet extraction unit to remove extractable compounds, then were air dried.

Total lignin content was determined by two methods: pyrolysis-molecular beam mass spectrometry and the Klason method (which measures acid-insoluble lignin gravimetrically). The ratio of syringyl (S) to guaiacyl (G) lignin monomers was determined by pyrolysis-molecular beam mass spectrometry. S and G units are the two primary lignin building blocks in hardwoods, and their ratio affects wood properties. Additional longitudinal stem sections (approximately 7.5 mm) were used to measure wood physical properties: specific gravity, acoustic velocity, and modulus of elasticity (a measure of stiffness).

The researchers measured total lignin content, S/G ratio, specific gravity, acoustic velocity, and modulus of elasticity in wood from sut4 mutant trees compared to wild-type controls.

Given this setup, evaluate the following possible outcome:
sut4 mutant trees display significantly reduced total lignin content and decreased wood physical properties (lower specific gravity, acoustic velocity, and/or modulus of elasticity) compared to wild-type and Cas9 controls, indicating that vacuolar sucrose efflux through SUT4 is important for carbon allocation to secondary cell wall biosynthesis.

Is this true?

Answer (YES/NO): NO